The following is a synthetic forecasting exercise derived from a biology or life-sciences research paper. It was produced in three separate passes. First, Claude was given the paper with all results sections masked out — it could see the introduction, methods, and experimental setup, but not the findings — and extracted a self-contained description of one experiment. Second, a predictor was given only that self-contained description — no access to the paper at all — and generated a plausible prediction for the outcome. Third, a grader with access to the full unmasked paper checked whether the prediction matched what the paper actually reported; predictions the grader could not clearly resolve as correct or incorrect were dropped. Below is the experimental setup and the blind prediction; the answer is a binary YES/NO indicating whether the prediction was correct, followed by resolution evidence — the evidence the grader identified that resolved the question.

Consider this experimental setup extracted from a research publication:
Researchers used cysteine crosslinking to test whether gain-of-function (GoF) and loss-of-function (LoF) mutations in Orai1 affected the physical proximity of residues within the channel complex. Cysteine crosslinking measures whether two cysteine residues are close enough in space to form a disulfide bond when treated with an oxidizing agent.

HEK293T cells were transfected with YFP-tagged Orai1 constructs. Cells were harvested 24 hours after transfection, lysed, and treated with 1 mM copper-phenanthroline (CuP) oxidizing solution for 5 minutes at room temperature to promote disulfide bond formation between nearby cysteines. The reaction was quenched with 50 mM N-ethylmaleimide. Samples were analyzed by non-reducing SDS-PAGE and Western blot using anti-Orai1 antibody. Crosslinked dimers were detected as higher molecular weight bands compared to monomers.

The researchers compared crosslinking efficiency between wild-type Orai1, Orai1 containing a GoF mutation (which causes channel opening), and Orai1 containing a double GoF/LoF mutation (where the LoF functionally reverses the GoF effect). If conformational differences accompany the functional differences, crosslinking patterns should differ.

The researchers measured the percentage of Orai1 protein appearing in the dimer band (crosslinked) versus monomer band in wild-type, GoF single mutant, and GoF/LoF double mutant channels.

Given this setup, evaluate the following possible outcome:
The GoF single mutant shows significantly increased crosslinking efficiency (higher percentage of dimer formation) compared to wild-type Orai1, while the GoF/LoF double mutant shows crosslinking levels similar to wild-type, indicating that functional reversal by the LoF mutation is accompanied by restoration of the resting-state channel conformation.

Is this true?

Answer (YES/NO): NO